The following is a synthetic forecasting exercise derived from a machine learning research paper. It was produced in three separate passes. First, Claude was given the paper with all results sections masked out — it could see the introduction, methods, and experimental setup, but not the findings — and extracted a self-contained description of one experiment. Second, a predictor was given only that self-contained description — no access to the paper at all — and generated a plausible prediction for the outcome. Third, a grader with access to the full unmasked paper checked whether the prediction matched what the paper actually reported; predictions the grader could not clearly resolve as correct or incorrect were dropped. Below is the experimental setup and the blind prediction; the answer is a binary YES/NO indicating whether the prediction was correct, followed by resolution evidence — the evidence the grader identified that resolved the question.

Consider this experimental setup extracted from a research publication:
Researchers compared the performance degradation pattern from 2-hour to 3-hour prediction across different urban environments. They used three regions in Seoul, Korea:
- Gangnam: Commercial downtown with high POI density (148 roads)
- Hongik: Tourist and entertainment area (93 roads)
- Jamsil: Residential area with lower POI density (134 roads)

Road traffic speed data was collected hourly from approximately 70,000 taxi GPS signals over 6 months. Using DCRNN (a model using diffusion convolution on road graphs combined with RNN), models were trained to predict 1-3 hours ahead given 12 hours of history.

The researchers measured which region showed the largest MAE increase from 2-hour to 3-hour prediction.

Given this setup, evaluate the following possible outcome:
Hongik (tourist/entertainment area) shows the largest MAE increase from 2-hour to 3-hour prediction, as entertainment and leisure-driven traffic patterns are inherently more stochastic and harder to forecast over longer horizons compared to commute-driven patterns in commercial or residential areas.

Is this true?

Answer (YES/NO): NO